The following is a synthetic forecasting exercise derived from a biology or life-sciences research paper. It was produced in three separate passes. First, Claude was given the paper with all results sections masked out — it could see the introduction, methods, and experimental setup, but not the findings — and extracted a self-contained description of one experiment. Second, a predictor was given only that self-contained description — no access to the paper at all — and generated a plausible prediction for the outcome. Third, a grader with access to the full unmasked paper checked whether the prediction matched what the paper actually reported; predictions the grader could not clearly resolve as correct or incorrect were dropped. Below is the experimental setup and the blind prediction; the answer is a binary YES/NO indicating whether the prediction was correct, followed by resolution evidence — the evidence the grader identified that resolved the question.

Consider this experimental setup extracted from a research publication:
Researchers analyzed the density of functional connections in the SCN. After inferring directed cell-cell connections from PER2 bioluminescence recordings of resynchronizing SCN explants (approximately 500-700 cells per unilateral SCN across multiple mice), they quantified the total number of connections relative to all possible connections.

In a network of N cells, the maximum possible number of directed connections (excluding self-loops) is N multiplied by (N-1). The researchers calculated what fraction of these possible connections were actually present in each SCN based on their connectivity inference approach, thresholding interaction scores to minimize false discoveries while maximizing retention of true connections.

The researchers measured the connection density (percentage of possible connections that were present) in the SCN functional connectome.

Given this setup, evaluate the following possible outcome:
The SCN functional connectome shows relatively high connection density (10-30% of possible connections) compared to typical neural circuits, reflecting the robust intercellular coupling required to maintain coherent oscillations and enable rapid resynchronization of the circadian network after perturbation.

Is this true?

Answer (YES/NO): NO